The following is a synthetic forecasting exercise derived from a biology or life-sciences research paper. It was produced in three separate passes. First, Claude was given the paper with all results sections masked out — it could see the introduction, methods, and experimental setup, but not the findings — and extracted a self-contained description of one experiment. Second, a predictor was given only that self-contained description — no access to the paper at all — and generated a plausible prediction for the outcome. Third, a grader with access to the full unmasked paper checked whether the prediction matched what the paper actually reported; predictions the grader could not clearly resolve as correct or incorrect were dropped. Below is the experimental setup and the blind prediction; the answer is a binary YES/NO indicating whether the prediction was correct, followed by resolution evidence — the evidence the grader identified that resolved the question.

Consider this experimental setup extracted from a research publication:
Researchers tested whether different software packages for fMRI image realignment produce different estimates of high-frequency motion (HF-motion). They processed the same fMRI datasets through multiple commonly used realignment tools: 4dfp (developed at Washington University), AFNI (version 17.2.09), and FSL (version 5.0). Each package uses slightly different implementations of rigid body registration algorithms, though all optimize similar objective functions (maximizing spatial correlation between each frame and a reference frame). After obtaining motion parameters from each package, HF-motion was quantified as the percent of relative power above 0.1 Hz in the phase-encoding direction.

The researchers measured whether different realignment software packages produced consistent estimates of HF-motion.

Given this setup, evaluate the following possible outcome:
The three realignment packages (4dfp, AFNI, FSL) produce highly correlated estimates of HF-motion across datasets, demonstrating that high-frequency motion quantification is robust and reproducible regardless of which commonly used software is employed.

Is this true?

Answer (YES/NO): YES